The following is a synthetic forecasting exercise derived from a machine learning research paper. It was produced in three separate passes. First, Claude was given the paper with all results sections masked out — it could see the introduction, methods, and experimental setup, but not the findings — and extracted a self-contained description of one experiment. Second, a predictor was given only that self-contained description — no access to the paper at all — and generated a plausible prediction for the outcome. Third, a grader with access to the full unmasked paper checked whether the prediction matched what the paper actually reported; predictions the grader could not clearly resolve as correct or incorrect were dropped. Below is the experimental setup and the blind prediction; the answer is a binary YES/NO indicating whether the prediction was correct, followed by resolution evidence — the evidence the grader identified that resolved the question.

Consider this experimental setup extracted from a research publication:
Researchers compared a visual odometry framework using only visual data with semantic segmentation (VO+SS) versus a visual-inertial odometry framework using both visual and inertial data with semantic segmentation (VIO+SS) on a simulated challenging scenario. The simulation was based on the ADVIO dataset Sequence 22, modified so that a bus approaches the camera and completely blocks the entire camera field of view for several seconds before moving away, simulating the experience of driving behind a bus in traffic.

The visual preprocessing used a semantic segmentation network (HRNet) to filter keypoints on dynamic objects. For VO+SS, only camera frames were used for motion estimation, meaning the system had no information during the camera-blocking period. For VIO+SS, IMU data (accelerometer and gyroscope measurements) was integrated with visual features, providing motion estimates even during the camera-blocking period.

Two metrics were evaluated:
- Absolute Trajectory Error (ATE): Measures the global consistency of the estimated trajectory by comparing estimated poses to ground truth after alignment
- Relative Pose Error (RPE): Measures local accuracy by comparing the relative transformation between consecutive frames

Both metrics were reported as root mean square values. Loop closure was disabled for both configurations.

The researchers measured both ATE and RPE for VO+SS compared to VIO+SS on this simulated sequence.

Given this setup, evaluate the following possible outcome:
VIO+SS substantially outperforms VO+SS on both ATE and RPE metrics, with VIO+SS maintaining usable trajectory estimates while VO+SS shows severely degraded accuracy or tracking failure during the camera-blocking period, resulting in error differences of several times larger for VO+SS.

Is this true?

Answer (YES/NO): NO